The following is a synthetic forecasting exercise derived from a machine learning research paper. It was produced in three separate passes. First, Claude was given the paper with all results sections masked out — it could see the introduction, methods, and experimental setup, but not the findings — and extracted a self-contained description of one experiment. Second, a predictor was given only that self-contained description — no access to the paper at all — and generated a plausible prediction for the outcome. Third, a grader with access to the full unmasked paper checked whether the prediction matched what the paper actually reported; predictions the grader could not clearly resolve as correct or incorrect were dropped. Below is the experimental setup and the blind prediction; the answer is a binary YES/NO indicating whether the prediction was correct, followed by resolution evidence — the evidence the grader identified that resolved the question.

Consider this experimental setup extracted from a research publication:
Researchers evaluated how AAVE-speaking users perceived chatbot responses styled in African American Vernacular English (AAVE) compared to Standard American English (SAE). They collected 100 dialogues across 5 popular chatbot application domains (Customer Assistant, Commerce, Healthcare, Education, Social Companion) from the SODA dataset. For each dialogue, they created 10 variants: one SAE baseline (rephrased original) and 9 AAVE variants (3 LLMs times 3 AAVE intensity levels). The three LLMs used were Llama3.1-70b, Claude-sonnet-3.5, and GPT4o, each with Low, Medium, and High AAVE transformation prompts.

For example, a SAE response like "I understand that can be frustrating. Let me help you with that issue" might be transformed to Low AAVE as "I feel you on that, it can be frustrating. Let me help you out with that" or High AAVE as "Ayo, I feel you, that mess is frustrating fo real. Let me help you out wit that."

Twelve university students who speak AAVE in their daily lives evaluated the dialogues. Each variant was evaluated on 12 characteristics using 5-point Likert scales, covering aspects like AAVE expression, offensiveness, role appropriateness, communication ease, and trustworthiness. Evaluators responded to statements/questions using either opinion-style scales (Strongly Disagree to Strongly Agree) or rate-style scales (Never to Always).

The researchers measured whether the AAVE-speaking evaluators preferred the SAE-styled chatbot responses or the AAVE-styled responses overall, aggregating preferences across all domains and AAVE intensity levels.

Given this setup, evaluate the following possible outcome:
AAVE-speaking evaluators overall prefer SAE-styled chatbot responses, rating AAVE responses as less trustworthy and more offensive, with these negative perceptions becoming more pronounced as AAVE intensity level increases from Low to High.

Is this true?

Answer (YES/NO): NO